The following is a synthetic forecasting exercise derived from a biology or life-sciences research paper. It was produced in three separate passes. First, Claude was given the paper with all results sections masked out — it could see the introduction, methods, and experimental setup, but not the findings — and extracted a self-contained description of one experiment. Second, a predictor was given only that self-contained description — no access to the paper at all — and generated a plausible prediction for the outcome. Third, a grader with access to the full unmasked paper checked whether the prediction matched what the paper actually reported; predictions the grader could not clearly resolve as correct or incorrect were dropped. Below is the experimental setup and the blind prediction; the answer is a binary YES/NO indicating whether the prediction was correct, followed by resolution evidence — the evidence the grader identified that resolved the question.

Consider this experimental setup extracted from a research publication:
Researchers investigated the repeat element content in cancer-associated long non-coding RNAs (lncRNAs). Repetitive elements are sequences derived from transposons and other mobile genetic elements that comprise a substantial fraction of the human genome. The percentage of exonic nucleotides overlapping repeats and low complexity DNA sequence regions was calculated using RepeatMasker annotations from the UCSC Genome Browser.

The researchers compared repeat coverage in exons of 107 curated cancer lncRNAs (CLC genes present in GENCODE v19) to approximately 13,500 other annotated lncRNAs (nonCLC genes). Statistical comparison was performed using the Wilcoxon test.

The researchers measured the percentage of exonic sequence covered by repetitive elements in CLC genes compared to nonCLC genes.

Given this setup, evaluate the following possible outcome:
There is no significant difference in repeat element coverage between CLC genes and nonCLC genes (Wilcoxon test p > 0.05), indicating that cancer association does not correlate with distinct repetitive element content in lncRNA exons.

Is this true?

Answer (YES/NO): YES